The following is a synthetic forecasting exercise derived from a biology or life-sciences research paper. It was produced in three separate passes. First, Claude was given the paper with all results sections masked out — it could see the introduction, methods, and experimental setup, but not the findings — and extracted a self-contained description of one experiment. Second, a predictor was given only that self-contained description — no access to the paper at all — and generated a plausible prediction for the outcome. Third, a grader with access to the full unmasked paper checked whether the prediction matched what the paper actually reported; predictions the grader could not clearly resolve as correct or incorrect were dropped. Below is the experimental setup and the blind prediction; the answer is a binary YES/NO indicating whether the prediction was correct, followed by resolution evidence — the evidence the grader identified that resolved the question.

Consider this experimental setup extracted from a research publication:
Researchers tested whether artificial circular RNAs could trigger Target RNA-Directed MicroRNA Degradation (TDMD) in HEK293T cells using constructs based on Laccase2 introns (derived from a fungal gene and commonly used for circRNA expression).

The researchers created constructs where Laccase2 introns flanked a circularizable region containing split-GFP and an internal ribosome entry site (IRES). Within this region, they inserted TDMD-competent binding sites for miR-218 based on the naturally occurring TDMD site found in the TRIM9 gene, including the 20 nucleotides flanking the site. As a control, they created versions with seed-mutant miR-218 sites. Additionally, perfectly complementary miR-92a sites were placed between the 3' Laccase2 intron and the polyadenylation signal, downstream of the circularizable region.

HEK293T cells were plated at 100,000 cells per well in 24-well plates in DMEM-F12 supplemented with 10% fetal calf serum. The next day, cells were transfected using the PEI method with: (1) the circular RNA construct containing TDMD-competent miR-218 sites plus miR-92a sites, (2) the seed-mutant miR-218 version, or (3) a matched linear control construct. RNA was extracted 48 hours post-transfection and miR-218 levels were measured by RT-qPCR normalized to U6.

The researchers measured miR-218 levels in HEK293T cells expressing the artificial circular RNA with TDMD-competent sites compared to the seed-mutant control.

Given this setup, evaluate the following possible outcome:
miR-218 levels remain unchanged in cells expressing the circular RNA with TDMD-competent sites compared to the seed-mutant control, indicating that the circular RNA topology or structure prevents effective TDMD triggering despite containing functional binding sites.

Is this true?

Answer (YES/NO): NO